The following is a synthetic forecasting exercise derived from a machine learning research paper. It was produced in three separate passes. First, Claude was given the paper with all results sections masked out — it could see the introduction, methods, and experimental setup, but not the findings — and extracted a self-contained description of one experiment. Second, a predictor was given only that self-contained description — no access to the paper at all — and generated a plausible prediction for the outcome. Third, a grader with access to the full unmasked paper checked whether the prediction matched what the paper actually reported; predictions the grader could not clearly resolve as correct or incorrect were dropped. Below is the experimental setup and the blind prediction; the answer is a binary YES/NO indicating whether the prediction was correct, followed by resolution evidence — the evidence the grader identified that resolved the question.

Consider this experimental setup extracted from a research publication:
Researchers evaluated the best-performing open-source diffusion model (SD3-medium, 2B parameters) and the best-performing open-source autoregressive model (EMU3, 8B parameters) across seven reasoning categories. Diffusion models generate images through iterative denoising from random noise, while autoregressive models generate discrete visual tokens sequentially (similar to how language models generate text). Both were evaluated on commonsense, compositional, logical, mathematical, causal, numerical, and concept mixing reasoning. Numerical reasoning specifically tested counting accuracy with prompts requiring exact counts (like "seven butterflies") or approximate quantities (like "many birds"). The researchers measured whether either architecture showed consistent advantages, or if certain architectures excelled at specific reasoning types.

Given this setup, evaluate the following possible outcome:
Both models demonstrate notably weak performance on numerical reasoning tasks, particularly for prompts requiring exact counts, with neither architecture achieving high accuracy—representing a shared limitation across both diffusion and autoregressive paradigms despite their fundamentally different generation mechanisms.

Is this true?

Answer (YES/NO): NO